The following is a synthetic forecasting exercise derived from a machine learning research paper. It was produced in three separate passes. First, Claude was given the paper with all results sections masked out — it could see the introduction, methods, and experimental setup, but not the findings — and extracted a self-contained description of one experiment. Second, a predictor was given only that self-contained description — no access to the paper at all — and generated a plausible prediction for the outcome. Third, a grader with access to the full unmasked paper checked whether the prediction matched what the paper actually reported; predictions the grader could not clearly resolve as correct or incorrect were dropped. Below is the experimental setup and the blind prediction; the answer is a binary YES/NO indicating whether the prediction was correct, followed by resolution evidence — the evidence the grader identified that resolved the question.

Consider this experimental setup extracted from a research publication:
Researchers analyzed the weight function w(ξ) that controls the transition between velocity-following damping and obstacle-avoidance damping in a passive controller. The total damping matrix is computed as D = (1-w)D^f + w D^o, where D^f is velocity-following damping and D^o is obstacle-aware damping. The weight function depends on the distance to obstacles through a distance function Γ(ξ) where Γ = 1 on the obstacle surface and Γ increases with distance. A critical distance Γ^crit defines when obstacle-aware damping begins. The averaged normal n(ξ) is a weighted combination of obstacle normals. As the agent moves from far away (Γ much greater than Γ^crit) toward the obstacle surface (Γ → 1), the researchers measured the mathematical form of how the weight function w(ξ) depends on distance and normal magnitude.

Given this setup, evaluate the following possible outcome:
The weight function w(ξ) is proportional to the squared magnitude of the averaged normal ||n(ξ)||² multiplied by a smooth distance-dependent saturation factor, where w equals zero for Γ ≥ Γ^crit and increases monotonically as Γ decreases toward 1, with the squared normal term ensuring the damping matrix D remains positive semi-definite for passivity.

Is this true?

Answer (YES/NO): NO